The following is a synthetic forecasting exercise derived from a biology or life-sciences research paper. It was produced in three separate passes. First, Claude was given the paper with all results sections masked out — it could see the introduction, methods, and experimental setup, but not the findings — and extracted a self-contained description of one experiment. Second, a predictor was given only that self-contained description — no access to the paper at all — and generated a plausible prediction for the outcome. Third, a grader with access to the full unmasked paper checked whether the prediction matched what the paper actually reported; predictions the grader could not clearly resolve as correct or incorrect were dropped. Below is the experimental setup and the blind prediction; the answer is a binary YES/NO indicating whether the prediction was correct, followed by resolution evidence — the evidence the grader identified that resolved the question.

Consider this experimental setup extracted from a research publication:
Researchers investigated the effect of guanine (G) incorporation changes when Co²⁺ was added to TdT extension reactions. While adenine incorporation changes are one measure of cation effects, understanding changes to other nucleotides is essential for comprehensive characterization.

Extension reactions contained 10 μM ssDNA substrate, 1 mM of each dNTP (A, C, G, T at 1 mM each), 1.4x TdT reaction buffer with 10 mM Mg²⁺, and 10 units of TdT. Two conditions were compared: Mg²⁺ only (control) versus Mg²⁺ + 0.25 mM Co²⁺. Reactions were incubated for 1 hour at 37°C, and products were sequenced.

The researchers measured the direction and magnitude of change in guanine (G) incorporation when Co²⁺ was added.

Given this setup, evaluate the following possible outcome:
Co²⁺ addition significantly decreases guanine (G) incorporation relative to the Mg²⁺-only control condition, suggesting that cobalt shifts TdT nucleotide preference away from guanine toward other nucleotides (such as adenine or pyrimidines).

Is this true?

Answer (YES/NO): YES